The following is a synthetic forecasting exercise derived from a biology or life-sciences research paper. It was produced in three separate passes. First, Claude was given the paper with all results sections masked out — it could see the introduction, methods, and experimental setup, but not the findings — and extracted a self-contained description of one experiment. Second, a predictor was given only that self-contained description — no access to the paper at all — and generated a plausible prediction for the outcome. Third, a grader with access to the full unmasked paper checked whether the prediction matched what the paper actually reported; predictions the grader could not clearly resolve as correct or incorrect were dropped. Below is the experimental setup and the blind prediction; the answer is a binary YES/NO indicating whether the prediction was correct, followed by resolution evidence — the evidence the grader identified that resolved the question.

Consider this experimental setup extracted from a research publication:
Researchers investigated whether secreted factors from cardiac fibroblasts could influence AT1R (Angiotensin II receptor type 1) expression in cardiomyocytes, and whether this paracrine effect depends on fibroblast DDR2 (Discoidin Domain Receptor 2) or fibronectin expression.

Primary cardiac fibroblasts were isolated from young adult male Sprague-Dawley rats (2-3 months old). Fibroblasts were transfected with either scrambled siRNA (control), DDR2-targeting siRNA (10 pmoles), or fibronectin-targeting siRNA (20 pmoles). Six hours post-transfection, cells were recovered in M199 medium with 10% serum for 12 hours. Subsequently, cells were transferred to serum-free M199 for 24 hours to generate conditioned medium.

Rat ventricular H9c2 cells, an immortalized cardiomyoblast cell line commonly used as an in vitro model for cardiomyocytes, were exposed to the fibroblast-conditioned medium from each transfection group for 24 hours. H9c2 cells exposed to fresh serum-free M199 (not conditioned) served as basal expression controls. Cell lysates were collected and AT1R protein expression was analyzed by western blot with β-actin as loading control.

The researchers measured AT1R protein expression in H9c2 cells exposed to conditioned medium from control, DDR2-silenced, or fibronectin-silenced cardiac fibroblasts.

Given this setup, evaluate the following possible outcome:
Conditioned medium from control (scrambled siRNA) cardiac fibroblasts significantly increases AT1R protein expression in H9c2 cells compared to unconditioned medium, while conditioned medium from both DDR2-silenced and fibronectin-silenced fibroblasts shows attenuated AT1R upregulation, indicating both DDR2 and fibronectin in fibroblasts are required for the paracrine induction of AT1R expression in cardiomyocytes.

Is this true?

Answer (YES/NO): YES